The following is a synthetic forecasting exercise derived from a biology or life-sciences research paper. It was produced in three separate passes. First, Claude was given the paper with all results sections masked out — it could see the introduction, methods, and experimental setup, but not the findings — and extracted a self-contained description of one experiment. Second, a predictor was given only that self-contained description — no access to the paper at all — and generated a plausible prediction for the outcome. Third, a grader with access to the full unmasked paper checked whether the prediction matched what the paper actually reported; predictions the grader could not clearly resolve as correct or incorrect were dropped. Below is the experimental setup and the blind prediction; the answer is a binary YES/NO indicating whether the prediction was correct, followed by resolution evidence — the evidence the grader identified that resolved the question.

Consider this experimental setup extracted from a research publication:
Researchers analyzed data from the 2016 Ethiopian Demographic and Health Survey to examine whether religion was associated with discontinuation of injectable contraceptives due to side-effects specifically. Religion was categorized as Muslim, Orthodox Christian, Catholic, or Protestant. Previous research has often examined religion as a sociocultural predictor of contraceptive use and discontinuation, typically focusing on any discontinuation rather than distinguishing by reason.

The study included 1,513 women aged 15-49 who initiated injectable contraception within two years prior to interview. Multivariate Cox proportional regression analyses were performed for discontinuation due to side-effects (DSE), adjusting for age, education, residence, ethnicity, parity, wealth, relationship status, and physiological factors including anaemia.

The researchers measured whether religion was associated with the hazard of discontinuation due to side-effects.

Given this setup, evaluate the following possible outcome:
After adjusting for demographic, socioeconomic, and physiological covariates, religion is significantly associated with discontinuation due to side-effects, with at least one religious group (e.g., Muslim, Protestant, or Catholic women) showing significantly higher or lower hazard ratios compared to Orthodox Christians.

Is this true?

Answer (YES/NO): NO